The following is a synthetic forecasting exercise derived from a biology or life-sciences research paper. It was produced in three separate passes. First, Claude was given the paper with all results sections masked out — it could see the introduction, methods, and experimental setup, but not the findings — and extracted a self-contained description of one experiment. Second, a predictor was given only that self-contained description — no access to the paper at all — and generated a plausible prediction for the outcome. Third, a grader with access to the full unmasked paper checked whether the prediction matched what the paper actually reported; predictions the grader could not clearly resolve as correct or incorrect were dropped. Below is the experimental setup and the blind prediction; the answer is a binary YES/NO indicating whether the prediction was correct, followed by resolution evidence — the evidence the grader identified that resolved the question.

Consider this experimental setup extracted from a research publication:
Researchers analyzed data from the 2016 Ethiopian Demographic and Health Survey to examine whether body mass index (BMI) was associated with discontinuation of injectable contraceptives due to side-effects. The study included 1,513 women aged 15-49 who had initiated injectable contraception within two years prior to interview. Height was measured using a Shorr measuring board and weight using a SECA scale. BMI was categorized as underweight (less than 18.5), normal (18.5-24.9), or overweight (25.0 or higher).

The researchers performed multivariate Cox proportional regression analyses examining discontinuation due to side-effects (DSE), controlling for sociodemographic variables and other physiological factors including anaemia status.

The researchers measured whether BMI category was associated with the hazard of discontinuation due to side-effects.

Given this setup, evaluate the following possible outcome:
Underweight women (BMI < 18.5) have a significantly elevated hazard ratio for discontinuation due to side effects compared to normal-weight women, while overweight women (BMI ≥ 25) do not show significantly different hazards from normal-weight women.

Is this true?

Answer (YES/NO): NO